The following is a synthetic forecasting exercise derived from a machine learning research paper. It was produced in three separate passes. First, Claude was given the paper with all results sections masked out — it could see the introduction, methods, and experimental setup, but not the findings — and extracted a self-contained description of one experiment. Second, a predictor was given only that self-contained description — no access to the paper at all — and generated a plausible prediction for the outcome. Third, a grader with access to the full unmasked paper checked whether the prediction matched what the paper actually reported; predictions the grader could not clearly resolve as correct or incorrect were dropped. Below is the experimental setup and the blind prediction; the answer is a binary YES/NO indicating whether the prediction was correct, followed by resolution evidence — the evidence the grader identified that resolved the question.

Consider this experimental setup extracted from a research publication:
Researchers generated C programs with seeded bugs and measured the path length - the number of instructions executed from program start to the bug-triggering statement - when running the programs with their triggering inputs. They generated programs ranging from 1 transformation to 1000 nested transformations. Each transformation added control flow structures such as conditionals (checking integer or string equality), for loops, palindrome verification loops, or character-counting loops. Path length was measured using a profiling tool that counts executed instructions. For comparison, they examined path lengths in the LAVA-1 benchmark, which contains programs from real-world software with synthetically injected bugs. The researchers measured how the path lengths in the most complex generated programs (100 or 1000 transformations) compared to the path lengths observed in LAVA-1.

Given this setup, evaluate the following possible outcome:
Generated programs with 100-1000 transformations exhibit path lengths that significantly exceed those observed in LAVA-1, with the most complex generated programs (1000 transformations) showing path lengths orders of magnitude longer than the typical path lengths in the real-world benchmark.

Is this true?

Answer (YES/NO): NO